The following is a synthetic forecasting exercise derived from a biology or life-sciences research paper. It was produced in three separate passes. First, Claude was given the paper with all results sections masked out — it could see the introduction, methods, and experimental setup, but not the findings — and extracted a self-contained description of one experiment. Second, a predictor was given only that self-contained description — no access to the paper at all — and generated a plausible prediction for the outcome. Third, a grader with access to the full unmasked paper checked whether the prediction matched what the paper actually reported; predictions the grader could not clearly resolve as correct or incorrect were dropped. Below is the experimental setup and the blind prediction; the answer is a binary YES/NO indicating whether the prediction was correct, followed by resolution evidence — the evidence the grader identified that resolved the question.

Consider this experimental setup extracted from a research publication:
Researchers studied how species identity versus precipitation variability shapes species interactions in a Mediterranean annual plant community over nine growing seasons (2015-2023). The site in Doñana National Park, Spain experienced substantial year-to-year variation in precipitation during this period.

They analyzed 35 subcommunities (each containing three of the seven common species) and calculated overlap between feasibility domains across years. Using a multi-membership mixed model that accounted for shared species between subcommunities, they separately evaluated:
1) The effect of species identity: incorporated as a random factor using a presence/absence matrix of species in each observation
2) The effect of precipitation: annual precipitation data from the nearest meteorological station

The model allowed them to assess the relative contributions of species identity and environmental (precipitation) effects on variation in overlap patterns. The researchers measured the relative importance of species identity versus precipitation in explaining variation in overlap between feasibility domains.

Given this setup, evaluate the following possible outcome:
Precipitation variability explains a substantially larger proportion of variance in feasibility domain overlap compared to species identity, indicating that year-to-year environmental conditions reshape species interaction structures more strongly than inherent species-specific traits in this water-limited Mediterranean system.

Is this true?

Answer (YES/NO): NO